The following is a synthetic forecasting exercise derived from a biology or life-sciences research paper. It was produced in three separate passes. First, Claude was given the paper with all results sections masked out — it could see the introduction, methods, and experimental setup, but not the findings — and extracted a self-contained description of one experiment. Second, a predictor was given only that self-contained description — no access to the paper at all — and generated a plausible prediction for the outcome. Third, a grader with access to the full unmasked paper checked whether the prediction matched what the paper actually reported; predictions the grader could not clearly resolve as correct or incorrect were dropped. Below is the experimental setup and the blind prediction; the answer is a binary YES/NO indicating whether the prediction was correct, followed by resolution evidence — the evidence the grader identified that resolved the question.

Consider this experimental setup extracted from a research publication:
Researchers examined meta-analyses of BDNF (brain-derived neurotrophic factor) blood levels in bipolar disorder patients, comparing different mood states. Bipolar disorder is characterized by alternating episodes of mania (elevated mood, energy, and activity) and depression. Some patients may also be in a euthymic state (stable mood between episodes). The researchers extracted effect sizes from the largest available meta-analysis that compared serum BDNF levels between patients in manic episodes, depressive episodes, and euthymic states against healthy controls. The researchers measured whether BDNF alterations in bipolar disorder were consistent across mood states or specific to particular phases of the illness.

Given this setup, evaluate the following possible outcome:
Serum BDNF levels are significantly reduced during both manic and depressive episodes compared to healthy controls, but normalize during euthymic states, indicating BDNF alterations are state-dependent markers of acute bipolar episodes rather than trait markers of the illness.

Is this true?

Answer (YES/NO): YES